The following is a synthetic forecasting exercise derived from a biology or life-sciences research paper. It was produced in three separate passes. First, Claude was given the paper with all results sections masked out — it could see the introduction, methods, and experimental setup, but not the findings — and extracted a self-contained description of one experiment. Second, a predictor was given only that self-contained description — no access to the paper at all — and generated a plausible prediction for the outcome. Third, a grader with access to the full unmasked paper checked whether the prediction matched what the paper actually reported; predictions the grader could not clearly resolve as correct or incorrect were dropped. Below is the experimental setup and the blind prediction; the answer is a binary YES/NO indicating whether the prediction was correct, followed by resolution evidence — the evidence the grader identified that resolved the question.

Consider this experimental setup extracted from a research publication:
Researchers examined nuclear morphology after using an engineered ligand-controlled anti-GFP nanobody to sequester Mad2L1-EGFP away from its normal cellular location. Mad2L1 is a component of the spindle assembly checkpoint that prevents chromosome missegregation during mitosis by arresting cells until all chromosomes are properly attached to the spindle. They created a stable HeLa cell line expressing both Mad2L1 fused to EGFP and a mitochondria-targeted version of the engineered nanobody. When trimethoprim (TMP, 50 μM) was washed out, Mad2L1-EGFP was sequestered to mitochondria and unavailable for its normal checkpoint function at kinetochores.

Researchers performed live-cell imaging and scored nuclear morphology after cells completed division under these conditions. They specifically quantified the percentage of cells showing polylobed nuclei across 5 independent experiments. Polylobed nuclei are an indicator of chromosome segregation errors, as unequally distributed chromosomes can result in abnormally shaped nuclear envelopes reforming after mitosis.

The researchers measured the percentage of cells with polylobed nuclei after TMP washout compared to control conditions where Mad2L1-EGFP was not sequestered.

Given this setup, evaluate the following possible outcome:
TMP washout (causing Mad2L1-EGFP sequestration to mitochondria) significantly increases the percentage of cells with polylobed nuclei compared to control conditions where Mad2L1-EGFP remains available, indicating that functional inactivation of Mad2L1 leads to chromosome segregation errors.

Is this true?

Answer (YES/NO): YES